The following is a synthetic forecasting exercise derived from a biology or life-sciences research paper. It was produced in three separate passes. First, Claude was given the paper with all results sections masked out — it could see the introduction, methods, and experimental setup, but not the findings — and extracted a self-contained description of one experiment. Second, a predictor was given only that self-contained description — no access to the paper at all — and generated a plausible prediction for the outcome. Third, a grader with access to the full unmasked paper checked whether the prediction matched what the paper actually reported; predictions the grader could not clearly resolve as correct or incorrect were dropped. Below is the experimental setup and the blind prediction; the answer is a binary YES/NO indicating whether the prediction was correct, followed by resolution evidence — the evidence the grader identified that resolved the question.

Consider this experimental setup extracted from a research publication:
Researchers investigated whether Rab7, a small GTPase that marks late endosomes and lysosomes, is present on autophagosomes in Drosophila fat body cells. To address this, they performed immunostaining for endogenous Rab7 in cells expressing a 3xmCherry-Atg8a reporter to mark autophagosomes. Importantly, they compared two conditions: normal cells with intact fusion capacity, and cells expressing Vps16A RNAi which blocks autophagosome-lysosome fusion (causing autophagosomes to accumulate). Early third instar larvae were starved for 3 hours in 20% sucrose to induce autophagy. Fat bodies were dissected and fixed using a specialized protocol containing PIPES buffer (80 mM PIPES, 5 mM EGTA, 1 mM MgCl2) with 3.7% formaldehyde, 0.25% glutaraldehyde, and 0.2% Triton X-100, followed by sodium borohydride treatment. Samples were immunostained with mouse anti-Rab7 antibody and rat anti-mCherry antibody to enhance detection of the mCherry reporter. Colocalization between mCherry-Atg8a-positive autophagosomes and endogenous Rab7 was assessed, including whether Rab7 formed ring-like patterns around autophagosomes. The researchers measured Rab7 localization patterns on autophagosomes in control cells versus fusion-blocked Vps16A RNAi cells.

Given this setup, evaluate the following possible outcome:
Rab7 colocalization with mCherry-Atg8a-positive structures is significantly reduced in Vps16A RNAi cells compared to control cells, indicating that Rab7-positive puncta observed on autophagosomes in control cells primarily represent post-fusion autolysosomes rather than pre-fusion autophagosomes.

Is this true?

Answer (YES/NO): NO